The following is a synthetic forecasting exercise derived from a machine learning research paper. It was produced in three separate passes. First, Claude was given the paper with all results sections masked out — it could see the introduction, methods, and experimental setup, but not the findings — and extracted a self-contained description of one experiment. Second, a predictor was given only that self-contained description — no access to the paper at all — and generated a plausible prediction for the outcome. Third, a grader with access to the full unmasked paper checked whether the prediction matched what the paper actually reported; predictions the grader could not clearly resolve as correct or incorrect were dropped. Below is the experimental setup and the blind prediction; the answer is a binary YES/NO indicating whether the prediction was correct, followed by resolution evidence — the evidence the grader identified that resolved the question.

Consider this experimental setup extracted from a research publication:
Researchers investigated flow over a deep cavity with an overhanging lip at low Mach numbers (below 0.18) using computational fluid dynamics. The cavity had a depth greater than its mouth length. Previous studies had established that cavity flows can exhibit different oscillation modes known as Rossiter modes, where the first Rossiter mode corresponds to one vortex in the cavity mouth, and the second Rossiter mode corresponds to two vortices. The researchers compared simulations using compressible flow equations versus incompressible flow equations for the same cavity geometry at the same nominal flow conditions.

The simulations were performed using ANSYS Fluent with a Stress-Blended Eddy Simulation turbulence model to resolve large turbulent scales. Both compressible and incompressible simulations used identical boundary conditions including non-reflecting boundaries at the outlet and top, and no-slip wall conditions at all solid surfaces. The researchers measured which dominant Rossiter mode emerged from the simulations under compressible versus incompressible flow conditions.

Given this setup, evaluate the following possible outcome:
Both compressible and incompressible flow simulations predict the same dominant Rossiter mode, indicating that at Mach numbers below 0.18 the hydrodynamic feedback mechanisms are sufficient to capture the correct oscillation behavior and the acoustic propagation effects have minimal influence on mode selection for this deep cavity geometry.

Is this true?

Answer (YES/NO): NO